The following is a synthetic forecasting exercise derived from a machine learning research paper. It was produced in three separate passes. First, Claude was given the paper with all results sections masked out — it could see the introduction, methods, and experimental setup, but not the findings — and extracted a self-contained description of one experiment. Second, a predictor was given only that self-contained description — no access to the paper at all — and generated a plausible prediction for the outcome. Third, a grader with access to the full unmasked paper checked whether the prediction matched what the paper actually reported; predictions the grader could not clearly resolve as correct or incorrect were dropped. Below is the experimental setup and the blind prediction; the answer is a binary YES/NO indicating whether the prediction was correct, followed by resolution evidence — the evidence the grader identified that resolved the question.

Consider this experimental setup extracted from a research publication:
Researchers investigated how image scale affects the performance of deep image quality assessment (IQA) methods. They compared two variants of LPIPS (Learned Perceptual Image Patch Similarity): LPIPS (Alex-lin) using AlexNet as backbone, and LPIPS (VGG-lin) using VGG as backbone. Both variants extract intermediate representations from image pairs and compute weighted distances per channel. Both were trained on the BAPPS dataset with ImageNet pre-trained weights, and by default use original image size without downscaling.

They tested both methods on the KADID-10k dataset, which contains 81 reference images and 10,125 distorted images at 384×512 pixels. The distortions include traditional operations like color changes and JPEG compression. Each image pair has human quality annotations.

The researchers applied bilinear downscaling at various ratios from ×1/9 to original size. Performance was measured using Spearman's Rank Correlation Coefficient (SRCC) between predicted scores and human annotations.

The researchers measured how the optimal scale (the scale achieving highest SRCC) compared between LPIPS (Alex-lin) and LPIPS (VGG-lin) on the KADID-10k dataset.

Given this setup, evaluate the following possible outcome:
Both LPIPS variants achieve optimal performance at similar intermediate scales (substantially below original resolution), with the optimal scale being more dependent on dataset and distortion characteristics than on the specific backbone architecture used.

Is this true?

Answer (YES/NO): NO